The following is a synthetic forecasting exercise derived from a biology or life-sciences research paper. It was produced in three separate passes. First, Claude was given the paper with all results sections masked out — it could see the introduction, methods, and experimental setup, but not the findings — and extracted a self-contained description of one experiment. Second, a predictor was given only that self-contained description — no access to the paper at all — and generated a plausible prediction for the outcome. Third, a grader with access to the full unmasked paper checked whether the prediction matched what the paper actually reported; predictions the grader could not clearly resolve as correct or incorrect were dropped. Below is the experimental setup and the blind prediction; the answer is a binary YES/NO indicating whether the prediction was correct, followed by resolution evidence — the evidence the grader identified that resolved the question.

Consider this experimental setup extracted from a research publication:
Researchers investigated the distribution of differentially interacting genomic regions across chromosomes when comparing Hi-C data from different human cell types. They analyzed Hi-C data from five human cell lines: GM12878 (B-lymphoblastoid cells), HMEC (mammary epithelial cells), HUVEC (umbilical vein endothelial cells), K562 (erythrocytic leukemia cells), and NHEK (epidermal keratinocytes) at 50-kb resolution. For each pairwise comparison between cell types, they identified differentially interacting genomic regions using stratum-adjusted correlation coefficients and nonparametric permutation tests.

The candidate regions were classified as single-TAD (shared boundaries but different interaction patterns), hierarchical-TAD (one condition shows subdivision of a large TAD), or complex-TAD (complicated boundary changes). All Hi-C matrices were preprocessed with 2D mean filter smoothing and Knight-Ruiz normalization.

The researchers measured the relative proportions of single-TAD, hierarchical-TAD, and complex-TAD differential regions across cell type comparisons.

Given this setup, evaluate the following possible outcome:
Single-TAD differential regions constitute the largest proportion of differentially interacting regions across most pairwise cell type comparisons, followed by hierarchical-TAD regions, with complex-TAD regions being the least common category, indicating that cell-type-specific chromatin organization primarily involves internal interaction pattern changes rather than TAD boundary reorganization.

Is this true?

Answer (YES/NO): NO